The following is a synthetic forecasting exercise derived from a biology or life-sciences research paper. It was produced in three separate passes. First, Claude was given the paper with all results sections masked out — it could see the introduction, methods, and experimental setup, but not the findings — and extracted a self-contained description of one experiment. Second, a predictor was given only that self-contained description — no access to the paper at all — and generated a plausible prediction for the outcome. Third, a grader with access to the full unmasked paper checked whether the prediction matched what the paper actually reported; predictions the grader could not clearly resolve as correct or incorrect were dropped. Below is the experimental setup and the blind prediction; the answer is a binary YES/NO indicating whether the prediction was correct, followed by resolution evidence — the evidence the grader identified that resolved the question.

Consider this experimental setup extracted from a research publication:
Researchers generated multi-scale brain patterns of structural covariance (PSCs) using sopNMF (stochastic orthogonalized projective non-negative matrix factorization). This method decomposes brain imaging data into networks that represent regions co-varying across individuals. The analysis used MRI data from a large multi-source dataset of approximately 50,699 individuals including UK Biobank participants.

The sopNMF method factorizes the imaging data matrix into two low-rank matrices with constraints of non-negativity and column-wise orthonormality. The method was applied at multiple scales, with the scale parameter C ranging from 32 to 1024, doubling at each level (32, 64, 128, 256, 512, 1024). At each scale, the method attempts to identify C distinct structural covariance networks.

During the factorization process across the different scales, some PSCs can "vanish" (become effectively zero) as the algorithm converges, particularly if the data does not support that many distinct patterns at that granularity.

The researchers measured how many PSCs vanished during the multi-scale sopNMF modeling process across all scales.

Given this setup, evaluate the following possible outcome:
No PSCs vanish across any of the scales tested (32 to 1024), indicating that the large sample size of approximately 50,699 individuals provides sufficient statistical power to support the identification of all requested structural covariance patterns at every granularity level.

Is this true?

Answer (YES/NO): NO